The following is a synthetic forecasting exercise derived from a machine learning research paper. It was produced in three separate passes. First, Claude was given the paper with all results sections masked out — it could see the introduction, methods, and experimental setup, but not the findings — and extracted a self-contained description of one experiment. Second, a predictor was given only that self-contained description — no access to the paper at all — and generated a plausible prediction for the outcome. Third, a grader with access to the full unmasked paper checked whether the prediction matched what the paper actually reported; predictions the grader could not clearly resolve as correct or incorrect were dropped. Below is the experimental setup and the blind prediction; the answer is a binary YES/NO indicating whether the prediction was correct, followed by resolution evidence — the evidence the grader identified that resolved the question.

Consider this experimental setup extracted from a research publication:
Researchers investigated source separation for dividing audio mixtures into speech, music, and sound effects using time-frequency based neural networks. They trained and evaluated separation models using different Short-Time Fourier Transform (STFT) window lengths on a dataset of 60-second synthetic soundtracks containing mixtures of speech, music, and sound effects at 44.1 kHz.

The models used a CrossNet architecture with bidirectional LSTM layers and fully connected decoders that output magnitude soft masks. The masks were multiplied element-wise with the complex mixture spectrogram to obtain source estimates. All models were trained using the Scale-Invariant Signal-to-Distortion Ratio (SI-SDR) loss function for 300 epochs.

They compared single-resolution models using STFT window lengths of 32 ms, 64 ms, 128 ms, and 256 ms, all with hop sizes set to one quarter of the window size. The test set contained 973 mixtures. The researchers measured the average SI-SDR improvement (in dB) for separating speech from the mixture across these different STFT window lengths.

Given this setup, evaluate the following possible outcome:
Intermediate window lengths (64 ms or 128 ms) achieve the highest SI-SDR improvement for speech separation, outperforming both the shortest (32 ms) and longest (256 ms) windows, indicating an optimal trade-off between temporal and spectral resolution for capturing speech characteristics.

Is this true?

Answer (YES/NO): YES